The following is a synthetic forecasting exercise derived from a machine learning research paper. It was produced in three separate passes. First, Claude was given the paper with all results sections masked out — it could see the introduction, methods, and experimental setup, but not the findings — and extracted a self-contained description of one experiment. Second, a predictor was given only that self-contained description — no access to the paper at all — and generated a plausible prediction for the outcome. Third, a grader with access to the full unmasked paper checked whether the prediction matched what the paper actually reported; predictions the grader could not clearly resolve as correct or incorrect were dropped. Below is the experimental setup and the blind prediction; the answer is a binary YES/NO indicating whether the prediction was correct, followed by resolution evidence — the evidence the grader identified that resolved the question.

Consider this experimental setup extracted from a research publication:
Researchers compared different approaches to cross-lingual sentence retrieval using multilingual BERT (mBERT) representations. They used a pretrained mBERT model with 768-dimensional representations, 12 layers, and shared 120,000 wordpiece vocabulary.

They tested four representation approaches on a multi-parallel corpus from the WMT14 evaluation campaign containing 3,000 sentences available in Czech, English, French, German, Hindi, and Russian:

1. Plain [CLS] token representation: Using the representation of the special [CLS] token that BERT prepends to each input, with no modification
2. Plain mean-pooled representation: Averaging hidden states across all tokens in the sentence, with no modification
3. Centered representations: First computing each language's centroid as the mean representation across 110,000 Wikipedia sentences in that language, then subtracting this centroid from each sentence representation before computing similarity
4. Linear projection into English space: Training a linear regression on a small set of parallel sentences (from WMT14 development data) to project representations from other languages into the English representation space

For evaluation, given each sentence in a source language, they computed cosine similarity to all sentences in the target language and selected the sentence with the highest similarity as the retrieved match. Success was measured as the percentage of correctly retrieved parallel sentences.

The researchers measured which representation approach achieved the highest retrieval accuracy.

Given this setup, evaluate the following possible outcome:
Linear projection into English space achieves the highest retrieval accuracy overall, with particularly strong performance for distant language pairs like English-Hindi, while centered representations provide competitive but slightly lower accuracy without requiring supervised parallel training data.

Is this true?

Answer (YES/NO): NO